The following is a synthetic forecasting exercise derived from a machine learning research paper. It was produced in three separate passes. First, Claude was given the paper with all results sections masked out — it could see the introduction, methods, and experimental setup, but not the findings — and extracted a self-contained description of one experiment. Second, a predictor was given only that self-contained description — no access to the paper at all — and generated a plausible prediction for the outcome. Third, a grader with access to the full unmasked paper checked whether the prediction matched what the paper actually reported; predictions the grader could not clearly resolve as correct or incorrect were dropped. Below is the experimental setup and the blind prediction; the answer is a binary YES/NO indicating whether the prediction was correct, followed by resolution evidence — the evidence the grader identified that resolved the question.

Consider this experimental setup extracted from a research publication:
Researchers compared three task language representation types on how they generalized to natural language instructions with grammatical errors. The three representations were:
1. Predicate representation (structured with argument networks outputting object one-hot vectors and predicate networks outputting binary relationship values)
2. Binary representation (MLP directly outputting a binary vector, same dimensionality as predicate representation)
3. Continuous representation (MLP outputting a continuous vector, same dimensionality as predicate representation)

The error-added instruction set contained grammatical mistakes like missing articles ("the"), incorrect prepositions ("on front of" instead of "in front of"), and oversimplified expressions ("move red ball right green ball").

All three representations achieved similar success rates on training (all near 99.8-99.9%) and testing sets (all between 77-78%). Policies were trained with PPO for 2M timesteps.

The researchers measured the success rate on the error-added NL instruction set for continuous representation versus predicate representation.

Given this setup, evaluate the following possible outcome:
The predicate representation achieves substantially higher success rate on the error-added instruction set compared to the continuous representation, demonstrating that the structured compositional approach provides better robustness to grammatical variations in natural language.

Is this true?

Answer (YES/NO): YES